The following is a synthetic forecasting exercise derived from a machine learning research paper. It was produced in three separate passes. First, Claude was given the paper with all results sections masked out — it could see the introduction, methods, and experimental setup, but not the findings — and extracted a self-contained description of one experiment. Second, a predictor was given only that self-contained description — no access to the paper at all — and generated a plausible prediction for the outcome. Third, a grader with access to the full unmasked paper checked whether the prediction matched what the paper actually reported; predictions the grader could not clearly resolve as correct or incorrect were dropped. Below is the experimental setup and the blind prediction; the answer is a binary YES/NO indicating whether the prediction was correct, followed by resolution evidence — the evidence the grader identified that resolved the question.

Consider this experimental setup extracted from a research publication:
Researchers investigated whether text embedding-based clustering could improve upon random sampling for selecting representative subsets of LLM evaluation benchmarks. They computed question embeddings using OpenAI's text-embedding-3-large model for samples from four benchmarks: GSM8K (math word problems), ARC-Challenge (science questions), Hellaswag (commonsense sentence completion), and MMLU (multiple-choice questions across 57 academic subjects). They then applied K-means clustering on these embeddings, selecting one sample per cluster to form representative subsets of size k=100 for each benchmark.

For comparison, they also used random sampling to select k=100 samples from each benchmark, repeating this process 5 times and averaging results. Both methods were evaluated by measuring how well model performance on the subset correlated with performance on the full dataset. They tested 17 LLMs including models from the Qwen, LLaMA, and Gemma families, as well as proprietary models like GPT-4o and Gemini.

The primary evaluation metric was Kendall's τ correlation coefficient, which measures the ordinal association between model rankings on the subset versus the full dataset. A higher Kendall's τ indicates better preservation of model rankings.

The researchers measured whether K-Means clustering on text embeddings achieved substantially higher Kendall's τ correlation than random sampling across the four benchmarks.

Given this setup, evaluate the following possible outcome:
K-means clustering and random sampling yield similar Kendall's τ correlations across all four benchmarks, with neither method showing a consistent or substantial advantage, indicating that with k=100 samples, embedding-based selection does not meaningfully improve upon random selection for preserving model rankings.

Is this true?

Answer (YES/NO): YES